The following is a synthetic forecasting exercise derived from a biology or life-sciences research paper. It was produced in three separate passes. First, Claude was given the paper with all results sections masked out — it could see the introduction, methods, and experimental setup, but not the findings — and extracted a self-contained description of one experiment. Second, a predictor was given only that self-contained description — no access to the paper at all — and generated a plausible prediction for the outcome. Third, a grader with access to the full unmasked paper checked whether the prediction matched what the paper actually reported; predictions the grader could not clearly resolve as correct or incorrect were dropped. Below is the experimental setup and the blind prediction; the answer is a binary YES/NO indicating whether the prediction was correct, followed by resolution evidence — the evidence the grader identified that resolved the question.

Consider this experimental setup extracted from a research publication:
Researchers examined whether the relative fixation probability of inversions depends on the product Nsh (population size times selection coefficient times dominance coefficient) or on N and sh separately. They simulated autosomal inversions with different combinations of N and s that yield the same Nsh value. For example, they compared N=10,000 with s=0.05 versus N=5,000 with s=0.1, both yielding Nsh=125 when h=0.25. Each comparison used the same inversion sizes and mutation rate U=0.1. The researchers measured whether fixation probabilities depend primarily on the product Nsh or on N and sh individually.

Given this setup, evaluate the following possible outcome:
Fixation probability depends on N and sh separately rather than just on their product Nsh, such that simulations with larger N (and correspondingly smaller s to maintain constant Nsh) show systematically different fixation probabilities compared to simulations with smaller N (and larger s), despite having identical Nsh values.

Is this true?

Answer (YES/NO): NO